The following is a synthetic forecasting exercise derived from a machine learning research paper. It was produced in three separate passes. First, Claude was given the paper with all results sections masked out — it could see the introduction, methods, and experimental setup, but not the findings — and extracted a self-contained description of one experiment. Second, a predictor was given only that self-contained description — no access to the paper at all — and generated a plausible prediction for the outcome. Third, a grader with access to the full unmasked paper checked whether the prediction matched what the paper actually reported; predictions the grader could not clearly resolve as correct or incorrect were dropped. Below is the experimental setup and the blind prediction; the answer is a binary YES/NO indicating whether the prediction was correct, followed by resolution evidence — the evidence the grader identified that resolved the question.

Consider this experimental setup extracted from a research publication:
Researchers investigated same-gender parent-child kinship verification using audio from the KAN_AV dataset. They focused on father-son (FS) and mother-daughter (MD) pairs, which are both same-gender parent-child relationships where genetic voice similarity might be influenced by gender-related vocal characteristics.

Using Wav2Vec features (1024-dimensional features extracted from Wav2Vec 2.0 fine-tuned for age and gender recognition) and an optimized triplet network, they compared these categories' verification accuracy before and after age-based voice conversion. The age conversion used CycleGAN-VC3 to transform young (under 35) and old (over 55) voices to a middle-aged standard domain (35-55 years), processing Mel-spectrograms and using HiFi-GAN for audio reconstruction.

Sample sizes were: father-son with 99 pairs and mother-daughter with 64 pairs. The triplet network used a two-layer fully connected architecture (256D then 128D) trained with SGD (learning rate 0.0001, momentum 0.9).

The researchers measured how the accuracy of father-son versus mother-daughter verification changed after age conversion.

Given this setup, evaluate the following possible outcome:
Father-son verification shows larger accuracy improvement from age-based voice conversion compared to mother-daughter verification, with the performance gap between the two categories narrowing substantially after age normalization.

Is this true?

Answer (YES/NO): NO